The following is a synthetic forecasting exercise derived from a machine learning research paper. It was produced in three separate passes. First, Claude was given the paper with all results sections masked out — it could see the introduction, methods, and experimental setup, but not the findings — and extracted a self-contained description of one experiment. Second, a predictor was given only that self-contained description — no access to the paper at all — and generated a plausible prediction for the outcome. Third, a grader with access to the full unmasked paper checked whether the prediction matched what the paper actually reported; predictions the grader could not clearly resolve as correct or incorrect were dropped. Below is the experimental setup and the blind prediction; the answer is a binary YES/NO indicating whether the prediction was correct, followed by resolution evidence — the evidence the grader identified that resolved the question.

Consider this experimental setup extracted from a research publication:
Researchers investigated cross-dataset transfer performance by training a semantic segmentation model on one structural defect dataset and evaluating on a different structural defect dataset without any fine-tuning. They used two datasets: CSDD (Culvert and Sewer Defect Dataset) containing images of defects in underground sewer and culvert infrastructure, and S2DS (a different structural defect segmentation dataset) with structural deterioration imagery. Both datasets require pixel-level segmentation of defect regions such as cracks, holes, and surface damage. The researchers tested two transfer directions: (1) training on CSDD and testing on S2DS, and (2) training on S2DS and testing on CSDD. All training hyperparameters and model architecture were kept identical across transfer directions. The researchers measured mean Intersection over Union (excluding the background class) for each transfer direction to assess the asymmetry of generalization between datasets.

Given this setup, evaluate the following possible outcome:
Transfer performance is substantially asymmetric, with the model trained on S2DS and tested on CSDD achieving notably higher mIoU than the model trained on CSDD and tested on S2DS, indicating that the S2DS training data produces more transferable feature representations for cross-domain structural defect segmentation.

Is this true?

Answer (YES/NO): YES